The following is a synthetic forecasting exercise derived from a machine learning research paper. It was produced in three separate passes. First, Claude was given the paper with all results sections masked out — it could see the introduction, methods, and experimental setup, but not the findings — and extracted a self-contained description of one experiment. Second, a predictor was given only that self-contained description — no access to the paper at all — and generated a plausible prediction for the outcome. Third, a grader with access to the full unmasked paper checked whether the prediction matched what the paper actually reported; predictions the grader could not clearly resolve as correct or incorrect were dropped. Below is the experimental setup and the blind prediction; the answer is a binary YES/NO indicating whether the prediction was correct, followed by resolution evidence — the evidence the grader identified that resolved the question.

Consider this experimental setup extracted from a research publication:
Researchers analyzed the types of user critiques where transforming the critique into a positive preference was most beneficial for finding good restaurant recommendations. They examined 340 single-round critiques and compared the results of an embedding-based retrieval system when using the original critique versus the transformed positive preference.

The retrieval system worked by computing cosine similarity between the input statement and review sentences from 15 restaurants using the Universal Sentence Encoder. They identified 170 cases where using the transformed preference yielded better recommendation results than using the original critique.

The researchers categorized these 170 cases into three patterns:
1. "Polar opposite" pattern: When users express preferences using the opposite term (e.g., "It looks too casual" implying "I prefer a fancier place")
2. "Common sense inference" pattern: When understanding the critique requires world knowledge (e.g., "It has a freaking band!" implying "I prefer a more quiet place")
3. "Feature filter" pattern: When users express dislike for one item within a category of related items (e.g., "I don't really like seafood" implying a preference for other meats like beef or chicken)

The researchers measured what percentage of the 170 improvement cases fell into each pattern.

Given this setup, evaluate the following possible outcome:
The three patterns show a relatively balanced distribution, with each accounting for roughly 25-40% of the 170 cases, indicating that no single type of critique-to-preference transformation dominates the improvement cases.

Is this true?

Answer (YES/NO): NO